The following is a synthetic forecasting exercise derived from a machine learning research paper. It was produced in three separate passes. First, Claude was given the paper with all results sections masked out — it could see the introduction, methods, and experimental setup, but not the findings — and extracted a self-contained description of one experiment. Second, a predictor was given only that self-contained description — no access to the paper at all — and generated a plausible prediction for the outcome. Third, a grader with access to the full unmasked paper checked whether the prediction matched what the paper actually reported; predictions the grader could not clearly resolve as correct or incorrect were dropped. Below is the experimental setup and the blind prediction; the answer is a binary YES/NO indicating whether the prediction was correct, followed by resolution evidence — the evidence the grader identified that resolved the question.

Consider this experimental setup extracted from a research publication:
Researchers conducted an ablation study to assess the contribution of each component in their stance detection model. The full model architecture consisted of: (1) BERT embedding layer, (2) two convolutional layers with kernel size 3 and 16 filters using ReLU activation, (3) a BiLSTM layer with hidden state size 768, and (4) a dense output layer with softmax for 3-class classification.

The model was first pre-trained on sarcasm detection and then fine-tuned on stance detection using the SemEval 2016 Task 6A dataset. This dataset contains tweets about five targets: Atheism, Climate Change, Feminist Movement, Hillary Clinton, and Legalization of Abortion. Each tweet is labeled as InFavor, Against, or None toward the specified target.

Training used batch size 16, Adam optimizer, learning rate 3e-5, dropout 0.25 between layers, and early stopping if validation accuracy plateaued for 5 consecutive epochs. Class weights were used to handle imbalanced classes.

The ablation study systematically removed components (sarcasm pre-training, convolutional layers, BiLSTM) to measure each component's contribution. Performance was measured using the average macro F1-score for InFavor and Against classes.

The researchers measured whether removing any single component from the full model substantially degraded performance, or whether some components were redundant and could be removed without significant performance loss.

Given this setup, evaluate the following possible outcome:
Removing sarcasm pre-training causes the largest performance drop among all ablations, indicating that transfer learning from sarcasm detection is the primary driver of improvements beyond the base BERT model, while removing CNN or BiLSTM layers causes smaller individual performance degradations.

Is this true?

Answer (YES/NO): NO